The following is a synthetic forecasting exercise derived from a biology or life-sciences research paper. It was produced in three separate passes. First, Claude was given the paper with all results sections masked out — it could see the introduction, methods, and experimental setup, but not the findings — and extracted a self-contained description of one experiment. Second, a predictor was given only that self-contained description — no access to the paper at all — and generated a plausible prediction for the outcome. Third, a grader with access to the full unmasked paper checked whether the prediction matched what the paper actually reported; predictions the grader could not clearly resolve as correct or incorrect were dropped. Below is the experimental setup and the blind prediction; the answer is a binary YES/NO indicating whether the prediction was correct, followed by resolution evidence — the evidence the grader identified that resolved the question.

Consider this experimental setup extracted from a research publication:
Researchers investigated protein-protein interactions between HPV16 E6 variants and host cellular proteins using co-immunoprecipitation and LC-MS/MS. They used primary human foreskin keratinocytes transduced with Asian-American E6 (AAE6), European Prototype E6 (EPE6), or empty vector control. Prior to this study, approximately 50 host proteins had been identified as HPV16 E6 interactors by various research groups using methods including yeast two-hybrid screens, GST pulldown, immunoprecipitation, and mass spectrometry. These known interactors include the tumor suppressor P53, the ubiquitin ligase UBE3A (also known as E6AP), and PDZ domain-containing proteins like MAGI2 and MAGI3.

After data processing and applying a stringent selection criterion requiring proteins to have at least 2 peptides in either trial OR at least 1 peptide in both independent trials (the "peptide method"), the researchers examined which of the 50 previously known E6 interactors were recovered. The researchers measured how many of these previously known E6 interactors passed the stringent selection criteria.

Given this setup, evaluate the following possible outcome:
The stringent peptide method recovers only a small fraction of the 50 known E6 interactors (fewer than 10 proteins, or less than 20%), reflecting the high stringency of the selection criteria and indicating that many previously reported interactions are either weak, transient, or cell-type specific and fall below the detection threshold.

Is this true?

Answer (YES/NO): YES